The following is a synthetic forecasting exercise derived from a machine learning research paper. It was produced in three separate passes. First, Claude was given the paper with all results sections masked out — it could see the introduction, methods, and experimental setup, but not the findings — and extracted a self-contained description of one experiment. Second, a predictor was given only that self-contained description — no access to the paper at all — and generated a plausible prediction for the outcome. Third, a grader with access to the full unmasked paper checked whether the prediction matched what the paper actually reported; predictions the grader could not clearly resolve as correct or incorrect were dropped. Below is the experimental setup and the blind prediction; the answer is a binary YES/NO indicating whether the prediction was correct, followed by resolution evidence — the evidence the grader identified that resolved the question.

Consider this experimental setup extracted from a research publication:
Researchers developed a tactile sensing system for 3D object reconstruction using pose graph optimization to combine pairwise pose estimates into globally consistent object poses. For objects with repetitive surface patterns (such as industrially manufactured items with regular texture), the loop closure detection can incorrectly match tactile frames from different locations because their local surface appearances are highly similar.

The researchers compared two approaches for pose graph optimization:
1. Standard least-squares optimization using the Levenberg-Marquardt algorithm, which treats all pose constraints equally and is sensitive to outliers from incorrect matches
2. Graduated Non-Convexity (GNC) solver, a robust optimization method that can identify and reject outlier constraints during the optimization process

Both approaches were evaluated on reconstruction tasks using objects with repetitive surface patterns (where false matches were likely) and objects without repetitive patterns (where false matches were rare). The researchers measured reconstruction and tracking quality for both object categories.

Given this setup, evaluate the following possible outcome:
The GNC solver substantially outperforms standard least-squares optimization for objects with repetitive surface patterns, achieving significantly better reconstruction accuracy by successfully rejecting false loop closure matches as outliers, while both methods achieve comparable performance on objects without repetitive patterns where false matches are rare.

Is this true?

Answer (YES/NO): NO